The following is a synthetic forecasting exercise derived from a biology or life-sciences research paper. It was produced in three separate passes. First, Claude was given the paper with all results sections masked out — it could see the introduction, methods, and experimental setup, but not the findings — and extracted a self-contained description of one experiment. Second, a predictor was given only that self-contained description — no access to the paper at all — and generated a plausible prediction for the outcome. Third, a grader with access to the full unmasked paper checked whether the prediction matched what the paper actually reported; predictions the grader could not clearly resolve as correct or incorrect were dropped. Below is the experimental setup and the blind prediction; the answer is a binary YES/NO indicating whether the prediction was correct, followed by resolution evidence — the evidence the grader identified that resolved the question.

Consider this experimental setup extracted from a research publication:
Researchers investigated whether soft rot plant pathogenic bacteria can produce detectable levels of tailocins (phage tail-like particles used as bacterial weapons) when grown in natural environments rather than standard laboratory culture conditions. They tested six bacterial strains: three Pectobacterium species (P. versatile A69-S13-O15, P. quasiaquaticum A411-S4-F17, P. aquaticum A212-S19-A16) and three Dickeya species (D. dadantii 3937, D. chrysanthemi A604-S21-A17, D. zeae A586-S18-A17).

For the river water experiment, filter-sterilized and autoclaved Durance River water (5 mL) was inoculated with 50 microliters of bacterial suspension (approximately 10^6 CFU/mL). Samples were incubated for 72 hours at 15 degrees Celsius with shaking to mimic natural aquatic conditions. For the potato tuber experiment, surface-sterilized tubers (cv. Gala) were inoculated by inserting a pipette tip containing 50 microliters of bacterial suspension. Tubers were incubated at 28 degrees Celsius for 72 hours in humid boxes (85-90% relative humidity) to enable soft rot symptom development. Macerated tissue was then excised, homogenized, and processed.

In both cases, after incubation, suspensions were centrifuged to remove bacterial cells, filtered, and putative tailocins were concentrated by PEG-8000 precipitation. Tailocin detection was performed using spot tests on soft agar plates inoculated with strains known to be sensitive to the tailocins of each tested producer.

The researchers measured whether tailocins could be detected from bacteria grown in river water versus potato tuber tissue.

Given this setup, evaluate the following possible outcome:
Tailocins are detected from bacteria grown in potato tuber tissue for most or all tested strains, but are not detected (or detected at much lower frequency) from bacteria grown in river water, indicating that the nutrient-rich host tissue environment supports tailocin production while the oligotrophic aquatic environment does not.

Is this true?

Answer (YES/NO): YES